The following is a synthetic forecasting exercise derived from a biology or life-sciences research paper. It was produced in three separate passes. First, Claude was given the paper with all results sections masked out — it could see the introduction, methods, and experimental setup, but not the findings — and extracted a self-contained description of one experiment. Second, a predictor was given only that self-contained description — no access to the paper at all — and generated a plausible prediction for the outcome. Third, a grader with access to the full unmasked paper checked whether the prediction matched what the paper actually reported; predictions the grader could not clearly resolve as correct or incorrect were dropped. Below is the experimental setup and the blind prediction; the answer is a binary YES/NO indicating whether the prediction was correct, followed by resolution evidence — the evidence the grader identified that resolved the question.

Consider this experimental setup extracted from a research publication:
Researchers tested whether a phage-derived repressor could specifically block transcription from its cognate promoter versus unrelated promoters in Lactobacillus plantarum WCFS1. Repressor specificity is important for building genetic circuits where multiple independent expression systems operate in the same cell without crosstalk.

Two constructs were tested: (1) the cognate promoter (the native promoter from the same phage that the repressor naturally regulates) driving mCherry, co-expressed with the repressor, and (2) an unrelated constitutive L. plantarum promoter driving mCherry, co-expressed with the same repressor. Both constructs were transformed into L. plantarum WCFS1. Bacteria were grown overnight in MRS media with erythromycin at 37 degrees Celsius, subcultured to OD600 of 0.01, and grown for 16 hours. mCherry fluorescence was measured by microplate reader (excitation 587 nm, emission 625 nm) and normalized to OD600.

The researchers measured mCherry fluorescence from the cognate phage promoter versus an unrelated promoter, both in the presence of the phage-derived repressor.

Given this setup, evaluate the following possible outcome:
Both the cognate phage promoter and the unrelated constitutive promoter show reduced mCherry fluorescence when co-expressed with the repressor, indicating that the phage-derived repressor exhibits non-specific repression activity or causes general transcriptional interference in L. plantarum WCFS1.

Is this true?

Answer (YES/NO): NO